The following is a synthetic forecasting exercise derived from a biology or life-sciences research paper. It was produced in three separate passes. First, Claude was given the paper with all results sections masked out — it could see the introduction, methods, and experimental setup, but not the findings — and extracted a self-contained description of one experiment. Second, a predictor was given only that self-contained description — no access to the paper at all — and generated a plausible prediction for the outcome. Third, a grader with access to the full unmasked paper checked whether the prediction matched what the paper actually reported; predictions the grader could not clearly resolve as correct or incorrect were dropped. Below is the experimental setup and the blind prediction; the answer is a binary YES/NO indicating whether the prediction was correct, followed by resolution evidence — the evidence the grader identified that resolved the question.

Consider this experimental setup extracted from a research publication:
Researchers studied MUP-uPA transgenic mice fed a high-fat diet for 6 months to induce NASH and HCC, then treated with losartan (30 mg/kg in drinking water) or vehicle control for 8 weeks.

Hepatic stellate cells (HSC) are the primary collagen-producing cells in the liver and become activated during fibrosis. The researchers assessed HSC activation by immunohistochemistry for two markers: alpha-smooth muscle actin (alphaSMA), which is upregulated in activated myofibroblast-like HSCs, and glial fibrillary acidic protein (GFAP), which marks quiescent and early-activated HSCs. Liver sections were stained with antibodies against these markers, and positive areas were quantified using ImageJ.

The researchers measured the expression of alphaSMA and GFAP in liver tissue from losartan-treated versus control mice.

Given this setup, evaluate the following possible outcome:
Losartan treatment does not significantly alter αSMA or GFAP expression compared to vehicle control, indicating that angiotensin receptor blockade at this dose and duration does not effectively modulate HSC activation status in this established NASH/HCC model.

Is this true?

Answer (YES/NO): NO